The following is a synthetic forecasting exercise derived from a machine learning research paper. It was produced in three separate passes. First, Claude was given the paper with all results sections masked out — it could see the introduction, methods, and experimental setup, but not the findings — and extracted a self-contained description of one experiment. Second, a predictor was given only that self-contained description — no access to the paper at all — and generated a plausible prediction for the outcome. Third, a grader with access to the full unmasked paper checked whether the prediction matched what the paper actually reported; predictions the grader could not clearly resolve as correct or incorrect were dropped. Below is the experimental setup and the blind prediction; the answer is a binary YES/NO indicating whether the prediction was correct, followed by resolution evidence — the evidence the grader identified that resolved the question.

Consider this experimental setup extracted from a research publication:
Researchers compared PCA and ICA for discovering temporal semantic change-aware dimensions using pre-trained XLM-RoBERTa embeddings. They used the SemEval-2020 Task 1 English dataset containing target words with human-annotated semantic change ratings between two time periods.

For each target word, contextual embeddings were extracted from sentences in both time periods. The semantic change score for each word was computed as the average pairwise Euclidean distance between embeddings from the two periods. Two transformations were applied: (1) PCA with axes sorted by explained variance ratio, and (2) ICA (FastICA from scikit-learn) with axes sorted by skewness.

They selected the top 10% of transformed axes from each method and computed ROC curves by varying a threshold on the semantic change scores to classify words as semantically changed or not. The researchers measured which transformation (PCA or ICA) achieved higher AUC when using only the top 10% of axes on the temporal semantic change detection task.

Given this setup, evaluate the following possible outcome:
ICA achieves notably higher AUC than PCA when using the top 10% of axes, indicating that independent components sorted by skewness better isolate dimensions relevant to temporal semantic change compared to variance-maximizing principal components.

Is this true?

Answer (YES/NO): NO